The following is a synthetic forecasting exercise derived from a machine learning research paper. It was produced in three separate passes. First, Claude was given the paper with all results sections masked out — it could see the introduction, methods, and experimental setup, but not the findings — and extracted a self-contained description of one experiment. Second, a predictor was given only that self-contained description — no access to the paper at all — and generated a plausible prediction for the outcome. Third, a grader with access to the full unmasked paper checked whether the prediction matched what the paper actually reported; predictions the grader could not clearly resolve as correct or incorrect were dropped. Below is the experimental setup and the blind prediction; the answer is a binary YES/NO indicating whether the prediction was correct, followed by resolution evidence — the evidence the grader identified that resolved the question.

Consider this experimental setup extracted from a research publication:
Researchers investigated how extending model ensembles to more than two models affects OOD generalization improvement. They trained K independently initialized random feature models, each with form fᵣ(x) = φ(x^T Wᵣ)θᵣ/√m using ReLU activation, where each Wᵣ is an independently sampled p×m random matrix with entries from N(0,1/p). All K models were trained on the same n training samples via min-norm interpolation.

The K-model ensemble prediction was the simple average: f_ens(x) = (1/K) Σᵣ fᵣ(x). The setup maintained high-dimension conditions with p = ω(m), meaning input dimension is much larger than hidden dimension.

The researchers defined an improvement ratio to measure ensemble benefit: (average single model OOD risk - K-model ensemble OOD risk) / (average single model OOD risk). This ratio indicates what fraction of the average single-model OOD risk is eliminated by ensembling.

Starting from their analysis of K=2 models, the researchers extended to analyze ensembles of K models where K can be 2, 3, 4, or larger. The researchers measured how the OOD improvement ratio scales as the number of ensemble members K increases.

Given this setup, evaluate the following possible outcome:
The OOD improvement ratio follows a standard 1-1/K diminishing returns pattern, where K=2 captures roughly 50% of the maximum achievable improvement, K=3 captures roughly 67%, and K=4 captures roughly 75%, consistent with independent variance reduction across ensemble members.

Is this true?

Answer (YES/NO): YES